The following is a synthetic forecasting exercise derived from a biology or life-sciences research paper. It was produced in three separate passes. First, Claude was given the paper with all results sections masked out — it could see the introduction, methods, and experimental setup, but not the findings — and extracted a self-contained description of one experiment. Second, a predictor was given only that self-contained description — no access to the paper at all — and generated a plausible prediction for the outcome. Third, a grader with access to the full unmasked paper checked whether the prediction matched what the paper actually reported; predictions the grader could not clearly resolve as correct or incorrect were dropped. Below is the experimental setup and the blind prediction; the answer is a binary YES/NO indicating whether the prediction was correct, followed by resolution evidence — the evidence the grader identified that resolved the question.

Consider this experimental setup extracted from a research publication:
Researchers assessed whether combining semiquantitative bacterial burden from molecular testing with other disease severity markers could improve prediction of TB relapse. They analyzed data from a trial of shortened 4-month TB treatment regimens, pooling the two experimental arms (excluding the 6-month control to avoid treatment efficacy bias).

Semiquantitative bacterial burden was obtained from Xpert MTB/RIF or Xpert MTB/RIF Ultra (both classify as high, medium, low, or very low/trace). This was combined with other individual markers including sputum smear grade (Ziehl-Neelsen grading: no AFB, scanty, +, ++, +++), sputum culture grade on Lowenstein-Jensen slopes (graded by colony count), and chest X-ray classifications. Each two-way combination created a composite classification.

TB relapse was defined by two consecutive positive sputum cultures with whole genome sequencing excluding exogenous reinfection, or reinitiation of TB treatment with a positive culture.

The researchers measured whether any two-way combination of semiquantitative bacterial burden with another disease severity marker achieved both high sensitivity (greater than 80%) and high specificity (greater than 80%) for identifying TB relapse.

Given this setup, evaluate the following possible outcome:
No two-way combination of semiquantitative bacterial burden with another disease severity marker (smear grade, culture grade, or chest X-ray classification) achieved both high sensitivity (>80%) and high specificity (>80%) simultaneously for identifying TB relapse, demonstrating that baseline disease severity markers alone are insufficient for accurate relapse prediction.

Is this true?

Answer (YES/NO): YES